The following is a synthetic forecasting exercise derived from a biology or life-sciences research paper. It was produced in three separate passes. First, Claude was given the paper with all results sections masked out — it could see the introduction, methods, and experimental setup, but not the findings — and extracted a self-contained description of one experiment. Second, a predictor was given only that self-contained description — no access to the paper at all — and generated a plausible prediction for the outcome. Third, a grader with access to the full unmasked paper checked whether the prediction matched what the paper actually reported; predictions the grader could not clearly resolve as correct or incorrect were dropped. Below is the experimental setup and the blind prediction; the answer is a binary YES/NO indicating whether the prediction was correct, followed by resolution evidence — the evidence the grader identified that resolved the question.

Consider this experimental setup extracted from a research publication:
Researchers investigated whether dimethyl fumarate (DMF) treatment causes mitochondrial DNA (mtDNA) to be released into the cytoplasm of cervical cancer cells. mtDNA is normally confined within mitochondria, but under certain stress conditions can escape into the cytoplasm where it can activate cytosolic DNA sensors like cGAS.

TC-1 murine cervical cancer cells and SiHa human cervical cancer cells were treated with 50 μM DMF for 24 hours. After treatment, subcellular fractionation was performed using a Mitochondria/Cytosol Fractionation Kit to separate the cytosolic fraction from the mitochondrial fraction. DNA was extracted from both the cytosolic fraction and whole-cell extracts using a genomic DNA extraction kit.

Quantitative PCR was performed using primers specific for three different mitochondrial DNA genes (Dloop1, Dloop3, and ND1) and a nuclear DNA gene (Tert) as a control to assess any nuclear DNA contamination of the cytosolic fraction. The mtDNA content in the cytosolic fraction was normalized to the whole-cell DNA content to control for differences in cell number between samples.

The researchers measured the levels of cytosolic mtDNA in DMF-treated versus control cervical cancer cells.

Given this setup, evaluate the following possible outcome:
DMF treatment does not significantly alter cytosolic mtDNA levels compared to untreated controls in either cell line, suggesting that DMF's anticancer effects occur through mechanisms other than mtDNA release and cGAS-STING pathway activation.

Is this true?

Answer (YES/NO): NO